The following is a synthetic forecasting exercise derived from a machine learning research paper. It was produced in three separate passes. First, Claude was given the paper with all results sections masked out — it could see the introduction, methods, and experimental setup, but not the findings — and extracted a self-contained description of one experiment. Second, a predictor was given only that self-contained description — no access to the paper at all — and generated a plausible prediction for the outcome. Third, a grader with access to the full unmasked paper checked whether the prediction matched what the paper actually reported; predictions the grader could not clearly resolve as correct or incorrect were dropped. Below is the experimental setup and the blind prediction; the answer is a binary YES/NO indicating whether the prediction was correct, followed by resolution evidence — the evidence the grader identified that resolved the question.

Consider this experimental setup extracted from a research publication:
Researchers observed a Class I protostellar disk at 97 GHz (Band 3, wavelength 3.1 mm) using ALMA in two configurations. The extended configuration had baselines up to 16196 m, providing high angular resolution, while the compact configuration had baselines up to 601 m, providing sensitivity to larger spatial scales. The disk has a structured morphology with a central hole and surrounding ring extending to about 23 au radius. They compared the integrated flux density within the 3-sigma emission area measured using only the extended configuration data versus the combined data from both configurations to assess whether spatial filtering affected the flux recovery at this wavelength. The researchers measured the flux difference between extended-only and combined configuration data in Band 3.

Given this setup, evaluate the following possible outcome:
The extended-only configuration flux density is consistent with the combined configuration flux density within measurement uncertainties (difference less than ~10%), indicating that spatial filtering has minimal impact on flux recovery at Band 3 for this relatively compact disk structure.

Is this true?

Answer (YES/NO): NO